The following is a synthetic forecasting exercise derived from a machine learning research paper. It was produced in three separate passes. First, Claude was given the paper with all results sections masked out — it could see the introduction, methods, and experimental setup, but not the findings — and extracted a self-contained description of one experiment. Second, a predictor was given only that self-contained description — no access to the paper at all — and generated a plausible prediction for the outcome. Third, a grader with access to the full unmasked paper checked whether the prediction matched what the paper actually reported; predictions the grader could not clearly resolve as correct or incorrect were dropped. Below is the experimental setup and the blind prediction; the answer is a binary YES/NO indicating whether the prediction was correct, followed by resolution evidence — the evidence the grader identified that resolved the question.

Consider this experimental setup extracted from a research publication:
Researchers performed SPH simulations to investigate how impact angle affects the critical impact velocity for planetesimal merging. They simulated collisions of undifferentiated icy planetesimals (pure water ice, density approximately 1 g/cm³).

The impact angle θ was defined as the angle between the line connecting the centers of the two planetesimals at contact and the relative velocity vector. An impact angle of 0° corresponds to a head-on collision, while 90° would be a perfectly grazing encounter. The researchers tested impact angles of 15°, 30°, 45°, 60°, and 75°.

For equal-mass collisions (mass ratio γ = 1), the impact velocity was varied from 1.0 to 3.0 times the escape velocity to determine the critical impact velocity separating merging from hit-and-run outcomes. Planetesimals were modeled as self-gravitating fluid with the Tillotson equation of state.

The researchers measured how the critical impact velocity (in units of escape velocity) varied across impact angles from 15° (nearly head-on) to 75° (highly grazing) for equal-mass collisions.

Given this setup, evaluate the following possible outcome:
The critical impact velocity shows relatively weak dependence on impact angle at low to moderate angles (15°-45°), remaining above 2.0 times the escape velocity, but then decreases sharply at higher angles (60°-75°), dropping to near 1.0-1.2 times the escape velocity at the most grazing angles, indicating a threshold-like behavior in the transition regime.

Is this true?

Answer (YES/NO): NO